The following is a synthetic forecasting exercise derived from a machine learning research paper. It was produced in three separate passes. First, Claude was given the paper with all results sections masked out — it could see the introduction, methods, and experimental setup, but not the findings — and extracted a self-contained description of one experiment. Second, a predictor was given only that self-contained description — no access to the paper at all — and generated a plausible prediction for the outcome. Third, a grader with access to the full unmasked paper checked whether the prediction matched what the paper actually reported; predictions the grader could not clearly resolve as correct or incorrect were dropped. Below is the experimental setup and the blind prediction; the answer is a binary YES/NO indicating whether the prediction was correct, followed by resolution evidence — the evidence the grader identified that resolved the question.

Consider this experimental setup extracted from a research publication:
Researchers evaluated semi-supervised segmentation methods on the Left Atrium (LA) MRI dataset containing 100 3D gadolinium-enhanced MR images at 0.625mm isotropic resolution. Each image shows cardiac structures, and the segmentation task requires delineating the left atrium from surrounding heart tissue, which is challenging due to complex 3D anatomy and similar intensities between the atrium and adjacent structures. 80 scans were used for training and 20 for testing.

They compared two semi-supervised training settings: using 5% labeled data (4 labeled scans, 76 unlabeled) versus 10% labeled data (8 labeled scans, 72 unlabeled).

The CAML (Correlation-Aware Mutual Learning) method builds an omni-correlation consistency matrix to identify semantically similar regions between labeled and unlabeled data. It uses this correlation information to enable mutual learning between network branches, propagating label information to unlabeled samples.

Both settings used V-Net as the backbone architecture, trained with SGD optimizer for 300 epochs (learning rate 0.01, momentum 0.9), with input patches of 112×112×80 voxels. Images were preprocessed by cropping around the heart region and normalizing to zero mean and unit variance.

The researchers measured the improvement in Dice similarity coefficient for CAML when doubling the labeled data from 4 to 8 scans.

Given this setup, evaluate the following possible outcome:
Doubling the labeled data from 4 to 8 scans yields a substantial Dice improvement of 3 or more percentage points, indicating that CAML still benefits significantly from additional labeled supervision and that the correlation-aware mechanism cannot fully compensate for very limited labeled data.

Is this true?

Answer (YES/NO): NO